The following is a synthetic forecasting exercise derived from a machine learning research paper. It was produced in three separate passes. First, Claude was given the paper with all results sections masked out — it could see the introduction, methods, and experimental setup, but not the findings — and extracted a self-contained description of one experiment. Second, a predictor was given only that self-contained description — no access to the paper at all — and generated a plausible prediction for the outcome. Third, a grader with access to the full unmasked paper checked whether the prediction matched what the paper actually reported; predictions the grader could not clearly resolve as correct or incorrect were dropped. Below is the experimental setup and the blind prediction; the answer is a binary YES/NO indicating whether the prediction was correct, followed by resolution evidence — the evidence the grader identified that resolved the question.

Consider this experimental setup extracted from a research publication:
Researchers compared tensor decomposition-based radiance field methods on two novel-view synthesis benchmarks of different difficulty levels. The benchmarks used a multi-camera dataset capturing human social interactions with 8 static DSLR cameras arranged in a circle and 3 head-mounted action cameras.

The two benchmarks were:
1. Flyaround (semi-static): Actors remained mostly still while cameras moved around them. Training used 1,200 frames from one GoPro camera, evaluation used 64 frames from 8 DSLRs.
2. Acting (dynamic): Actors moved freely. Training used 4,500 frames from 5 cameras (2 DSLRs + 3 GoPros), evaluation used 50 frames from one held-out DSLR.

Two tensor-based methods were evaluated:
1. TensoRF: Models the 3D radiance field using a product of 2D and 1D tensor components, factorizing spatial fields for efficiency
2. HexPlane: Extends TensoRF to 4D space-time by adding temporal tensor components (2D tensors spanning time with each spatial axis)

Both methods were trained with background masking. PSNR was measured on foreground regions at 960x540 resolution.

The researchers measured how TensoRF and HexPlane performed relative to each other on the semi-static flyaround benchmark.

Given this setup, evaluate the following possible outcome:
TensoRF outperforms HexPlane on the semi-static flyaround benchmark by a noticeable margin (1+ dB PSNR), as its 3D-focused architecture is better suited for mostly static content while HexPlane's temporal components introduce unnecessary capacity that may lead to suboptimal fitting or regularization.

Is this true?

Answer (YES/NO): YES